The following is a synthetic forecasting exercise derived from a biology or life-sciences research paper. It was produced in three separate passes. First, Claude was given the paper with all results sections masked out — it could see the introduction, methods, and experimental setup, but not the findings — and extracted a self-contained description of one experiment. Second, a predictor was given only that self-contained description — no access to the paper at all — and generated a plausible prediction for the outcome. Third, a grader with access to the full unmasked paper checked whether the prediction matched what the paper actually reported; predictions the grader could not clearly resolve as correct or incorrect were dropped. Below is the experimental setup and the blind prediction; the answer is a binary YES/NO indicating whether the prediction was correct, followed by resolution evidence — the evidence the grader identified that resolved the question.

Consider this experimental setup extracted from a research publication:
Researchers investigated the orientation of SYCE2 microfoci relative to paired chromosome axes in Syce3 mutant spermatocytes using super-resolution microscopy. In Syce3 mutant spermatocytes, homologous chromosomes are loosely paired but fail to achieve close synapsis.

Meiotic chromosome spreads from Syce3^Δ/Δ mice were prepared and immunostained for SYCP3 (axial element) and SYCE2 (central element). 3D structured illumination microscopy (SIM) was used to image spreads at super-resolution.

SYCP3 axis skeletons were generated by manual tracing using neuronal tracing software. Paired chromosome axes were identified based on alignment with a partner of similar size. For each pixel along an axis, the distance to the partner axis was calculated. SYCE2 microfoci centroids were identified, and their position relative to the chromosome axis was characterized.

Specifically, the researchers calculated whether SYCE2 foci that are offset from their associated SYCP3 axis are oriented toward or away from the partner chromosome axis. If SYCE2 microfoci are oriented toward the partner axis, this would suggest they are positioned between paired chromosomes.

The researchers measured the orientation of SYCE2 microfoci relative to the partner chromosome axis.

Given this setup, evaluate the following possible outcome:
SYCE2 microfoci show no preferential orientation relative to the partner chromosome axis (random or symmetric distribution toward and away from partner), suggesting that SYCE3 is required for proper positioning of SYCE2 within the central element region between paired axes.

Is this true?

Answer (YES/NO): NO